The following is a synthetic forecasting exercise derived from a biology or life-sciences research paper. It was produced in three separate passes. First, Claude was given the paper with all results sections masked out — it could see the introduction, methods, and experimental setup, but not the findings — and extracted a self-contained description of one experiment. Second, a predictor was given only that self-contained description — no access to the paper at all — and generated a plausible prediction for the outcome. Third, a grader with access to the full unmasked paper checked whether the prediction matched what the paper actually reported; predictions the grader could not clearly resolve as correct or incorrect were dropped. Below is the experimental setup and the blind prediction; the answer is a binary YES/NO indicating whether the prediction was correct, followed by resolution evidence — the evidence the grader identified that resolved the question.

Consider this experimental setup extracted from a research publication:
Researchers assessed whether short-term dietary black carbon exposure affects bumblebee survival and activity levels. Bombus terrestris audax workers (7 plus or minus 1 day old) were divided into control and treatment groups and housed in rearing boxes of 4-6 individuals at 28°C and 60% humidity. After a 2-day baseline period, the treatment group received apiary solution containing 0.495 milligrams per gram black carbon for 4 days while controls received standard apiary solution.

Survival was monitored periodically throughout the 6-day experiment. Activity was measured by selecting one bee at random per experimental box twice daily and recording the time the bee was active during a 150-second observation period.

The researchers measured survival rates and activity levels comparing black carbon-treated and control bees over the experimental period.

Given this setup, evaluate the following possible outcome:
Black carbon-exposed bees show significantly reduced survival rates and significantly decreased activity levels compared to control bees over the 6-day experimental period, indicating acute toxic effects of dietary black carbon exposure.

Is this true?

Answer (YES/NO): NO